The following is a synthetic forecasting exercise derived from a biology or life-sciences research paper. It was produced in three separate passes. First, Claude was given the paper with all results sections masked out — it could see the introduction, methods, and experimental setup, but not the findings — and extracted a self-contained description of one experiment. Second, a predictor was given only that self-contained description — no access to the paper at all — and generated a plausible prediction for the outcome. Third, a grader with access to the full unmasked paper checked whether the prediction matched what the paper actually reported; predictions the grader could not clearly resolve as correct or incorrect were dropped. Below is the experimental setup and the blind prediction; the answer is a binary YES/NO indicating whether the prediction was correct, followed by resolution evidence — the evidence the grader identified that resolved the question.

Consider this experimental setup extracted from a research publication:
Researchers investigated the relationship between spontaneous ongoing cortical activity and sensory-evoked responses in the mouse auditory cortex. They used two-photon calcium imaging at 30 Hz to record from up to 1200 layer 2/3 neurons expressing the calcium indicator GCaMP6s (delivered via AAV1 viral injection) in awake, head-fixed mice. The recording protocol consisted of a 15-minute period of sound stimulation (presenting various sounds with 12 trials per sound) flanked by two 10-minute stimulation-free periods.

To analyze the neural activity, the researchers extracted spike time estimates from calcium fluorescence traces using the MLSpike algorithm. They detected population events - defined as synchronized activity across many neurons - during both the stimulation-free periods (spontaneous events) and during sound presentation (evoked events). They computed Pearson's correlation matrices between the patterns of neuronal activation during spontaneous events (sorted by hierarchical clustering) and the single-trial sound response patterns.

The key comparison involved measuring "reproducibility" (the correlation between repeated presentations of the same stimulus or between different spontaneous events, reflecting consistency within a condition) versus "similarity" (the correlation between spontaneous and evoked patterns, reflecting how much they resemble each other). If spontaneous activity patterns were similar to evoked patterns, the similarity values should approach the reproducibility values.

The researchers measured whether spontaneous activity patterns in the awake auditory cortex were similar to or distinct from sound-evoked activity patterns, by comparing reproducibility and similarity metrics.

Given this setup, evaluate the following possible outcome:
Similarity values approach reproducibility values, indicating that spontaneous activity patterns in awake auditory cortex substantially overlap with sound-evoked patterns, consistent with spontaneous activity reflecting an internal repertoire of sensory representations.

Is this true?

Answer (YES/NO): NO